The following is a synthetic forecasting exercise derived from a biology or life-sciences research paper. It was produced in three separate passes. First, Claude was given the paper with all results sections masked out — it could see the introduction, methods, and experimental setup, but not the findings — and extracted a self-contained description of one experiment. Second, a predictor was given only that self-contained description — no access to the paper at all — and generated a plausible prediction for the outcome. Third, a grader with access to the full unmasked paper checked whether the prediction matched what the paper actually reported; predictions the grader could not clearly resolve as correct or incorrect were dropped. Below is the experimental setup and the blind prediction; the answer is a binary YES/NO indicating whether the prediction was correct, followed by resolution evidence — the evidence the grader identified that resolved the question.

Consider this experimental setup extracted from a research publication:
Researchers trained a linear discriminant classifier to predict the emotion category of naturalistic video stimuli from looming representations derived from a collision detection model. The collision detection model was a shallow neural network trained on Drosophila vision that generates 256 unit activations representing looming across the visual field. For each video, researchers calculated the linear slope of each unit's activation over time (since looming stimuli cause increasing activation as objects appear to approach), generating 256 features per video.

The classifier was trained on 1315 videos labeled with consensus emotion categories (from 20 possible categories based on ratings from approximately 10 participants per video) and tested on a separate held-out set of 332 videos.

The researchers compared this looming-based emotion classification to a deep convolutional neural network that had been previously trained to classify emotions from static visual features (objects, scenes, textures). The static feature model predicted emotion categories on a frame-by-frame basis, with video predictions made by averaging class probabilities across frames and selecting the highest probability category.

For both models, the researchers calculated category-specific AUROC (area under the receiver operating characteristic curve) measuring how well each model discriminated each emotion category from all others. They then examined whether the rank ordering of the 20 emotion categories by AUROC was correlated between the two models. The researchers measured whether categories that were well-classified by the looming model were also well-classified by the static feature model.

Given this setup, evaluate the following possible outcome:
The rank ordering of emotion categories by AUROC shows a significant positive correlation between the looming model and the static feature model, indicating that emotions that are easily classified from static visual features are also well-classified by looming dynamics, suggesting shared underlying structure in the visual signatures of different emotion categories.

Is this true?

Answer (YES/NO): NO